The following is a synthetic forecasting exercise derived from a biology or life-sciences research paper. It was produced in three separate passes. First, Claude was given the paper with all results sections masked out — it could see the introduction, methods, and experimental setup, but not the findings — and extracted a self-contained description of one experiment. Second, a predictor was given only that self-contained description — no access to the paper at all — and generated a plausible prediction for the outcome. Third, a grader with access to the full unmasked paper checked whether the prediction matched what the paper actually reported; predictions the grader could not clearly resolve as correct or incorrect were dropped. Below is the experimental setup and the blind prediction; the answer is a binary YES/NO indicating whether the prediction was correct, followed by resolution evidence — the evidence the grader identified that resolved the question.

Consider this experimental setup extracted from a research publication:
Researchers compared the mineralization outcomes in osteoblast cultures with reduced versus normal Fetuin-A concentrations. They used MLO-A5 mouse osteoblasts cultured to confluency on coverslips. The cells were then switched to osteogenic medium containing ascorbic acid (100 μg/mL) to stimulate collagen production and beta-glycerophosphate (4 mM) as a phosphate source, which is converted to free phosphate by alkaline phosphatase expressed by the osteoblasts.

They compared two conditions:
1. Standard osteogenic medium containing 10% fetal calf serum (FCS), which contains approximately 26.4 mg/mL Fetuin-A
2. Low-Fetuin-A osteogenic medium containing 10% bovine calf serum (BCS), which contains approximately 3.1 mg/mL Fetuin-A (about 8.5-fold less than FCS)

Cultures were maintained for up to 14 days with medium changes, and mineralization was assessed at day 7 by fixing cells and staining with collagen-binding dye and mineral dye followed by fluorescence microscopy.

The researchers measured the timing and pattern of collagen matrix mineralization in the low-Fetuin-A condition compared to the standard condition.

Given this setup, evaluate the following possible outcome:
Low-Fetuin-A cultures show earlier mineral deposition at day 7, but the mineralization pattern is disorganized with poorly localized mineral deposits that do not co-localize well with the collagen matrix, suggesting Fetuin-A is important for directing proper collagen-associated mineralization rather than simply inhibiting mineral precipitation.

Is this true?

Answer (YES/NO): NO